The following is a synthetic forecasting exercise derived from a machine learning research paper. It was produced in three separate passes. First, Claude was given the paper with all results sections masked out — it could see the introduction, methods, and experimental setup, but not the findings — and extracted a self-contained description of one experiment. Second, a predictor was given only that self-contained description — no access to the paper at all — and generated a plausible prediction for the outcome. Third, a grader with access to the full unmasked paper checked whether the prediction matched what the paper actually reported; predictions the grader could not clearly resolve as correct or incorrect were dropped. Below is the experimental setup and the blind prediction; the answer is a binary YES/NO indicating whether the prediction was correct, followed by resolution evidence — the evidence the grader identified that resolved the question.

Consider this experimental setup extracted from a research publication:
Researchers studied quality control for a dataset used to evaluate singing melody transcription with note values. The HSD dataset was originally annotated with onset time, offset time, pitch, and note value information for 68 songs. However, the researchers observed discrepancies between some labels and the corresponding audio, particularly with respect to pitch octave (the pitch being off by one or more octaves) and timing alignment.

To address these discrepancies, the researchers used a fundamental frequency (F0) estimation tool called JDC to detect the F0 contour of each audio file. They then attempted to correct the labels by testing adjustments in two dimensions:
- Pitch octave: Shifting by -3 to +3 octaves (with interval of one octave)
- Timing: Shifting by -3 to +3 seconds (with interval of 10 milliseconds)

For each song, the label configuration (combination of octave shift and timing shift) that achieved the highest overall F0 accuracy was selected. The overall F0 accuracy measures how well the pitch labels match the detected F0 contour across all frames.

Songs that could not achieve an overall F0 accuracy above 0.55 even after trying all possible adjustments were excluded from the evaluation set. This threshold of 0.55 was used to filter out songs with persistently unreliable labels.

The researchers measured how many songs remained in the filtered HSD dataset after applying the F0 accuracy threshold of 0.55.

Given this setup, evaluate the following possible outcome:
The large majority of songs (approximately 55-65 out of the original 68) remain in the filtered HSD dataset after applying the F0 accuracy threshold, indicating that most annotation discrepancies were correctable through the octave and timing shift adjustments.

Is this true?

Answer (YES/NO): YES